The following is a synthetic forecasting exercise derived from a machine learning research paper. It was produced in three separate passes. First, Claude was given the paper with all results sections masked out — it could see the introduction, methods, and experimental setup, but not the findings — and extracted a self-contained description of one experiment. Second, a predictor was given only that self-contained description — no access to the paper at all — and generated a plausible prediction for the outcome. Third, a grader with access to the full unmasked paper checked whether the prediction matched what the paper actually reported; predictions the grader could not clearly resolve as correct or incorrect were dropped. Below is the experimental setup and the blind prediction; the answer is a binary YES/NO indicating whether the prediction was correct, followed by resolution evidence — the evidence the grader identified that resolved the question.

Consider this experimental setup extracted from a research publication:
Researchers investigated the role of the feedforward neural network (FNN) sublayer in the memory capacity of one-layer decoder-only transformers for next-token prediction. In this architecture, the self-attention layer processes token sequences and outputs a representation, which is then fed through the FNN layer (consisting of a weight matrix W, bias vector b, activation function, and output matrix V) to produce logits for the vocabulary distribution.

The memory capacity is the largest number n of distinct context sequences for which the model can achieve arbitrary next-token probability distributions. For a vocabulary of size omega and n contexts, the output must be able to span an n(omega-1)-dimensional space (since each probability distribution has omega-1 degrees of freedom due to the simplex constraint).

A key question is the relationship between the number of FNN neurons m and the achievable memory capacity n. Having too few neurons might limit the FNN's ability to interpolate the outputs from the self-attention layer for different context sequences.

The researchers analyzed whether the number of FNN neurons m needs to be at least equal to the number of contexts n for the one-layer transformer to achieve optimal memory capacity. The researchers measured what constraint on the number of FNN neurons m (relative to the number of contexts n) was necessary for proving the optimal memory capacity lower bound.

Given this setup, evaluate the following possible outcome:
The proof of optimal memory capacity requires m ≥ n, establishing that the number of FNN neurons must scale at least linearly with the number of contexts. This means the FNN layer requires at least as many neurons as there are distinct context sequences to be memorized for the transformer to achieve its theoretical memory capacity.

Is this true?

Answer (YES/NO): YES